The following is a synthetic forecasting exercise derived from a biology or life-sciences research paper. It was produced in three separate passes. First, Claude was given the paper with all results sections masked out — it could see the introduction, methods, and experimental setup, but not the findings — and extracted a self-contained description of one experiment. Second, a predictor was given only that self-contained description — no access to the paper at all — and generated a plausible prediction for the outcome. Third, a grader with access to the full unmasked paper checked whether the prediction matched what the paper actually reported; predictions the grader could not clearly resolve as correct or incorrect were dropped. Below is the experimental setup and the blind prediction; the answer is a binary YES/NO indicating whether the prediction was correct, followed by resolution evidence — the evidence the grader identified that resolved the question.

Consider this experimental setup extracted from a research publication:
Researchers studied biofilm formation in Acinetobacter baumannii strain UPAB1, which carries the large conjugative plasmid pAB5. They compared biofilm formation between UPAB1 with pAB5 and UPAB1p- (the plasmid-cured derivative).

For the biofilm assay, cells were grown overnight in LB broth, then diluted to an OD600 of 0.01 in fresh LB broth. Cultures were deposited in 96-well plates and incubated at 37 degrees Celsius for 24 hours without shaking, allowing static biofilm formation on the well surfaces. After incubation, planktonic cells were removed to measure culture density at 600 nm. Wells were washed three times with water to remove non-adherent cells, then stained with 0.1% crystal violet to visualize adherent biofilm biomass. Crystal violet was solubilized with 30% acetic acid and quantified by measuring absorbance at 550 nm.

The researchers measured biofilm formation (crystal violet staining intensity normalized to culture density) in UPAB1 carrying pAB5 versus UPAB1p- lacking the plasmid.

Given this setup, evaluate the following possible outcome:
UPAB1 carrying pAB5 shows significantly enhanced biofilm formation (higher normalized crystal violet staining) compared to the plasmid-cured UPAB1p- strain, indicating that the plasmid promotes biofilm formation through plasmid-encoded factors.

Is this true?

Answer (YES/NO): NO